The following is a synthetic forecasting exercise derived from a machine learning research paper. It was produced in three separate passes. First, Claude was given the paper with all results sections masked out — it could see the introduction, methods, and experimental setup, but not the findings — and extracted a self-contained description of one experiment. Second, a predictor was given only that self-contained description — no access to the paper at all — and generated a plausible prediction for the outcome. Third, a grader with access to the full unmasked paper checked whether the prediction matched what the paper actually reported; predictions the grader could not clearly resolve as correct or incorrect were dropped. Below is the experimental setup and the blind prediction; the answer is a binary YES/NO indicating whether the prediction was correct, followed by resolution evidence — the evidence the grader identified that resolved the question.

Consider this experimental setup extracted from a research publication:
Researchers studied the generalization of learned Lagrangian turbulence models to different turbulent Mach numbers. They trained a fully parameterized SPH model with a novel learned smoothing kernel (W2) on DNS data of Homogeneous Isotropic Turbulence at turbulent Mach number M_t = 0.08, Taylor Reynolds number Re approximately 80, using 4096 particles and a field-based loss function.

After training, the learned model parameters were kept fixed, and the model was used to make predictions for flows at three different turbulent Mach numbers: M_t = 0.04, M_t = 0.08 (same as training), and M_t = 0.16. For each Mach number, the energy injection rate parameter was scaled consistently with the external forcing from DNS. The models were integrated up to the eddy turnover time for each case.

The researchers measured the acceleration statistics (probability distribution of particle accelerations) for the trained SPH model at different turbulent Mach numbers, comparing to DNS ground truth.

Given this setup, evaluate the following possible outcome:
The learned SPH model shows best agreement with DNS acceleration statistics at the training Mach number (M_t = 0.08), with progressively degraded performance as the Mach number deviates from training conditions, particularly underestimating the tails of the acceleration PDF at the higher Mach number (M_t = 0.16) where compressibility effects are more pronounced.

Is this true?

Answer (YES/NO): NO